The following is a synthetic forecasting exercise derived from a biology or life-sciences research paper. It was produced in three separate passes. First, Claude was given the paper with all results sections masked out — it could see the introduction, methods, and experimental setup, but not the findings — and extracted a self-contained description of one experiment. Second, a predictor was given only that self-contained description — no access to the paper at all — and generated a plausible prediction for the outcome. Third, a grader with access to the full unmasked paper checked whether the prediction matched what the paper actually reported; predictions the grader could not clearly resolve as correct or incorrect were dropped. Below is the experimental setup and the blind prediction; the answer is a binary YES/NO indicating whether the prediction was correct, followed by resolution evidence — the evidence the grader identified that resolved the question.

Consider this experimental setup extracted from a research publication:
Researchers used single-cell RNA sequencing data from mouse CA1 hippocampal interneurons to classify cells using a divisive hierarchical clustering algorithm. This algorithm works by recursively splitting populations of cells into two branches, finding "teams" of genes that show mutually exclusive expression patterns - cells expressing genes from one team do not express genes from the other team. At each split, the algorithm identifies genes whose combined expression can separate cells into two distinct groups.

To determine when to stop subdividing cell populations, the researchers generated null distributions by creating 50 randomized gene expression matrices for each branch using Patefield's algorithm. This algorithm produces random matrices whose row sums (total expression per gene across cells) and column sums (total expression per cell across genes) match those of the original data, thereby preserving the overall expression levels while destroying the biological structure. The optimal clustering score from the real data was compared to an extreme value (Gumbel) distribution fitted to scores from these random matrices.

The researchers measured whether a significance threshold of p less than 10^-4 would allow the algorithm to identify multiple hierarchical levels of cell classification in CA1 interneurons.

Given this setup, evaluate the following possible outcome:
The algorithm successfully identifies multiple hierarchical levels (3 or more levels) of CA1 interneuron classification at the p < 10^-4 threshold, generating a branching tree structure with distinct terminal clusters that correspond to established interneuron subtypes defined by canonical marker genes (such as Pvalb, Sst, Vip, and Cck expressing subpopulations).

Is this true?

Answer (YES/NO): YES